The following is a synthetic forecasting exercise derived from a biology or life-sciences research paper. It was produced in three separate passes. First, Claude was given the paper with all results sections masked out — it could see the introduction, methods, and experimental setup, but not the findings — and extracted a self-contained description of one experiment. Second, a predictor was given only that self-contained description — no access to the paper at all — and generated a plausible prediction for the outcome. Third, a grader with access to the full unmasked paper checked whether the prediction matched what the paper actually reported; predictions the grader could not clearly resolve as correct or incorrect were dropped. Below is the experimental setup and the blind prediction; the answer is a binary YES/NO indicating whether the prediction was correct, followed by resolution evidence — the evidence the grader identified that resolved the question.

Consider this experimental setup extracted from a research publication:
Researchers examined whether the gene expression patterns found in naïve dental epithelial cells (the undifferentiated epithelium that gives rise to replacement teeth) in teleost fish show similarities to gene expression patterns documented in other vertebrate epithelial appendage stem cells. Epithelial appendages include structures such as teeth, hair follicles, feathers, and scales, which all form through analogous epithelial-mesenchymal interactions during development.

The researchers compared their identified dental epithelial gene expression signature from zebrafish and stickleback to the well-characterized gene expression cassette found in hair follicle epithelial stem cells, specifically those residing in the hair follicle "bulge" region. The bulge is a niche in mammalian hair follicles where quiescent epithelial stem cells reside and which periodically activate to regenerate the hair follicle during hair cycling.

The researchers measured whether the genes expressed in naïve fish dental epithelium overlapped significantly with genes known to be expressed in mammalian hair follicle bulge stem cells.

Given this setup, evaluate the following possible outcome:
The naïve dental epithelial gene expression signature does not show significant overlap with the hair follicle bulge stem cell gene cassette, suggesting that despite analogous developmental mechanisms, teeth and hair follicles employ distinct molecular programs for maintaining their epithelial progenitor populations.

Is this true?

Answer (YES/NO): NO